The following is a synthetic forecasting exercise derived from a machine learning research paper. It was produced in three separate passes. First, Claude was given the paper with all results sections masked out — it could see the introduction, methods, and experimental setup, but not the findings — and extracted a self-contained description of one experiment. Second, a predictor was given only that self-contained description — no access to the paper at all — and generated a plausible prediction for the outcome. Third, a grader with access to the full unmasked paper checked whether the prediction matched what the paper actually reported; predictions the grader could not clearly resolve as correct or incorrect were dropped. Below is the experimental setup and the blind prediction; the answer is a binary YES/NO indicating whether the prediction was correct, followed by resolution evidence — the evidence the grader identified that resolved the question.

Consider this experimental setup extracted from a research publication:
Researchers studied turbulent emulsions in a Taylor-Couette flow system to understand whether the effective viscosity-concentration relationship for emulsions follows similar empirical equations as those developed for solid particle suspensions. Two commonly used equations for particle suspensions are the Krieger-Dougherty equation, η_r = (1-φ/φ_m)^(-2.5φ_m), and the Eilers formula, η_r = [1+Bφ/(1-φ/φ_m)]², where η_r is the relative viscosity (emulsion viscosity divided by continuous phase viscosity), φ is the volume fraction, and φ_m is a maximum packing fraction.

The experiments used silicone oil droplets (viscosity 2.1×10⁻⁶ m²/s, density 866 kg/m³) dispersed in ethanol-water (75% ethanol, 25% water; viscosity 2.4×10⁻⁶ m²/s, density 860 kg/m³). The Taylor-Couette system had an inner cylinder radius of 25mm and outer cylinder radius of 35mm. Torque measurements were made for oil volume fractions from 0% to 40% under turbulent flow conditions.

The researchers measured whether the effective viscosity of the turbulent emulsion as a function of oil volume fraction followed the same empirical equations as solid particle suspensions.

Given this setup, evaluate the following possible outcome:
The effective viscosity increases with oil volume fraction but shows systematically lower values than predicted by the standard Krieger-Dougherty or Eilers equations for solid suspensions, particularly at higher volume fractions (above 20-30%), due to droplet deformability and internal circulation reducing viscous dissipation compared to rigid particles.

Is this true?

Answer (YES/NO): YES